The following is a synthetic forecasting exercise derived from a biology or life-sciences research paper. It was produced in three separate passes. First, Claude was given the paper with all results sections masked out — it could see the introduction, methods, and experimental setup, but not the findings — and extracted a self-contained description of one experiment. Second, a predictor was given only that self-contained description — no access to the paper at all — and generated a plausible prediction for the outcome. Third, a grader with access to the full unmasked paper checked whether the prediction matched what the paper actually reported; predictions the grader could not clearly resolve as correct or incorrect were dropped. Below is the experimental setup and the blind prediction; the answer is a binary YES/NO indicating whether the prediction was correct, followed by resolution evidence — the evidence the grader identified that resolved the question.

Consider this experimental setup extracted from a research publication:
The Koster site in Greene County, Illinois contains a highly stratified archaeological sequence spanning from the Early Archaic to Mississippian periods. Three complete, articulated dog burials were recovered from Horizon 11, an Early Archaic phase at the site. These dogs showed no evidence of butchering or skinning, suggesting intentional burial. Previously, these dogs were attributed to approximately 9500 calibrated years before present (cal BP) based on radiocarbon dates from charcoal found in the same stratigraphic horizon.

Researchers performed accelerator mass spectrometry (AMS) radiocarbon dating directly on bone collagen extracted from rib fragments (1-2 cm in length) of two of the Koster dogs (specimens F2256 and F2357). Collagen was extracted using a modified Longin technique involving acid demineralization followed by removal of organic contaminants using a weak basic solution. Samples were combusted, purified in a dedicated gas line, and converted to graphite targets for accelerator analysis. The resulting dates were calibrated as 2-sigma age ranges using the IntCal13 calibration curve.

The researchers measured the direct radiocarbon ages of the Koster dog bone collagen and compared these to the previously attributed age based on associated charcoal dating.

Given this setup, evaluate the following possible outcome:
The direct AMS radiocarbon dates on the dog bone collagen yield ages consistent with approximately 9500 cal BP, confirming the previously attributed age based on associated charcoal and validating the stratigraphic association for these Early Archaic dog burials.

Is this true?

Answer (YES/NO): NO